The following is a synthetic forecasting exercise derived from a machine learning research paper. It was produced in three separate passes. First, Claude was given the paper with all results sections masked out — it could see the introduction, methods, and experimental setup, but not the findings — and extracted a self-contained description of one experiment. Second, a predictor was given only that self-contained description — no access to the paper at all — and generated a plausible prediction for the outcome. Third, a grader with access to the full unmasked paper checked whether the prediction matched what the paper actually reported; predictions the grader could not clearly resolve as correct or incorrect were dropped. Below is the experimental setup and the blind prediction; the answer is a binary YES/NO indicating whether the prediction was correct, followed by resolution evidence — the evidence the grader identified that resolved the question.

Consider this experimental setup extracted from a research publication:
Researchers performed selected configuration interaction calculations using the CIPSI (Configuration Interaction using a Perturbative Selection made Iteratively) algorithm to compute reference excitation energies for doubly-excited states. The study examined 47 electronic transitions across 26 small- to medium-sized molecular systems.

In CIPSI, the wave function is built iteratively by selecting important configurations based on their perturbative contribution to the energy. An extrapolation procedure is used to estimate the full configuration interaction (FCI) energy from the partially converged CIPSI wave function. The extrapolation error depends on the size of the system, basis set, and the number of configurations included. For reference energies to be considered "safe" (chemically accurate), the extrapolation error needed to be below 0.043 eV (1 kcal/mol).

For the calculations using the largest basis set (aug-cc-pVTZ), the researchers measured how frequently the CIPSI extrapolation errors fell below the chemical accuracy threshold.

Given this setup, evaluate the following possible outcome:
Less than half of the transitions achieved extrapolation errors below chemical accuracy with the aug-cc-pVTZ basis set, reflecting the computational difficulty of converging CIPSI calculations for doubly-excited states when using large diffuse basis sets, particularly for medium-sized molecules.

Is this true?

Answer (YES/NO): YES